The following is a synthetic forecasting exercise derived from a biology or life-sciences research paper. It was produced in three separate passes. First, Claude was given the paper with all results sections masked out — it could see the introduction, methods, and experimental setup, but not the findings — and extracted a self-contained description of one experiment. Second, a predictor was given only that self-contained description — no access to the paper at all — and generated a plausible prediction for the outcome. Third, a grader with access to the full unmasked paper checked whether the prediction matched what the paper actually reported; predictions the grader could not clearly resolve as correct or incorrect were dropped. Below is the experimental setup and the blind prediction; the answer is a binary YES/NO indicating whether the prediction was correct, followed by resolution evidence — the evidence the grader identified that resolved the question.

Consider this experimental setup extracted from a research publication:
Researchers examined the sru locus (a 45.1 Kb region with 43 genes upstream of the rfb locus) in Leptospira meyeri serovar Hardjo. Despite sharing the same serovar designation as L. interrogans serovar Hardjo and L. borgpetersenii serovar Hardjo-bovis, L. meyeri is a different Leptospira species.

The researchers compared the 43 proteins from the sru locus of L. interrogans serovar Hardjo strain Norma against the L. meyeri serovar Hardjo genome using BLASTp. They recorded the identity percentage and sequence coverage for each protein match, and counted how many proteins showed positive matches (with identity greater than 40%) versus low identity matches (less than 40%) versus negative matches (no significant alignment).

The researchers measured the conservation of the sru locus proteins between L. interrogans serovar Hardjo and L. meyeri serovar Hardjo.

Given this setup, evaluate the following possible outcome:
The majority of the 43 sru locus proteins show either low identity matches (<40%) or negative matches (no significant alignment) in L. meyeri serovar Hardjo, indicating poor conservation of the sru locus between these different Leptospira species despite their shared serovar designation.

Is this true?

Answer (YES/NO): YES